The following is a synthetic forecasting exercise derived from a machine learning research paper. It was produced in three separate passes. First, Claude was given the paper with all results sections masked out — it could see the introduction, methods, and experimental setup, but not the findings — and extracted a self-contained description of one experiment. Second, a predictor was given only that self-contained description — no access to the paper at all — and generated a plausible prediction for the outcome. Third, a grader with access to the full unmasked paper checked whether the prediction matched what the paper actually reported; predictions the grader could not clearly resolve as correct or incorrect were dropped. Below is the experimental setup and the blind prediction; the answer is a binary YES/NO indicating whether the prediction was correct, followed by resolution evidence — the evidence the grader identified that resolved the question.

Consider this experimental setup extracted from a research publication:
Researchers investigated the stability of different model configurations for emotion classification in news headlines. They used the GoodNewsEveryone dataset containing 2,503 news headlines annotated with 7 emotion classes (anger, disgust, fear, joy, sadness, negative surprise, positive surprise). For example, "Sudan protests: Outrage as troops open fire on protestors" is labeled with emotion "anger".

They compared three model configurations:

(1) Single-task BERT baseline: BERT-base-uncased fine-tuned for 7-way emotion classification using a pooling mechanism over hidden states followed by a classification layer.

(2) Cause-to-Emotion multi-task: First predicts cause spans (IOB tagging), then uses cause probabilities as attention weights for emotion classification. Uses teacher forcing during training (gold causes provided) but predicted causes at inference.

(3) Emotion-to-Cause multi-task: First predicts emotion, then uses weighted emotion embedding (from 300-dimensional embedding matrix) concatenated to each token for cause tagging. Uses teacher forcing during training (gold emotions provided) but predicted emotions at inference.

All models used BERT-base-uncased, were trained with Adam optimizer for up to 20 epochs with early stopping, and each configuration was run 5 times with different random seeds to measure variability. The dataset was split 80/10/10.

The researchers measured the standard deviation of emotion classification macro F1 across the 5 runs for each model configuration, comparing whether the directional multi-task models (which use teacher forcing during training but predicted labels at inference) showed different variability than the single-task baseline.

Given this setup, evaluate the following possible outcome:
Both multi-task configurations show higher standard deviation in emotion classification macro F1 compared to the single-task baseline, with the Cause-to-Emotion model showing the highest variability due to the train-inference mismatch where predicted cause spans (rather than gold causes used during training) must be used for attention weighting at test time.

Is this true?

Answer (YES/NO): NO